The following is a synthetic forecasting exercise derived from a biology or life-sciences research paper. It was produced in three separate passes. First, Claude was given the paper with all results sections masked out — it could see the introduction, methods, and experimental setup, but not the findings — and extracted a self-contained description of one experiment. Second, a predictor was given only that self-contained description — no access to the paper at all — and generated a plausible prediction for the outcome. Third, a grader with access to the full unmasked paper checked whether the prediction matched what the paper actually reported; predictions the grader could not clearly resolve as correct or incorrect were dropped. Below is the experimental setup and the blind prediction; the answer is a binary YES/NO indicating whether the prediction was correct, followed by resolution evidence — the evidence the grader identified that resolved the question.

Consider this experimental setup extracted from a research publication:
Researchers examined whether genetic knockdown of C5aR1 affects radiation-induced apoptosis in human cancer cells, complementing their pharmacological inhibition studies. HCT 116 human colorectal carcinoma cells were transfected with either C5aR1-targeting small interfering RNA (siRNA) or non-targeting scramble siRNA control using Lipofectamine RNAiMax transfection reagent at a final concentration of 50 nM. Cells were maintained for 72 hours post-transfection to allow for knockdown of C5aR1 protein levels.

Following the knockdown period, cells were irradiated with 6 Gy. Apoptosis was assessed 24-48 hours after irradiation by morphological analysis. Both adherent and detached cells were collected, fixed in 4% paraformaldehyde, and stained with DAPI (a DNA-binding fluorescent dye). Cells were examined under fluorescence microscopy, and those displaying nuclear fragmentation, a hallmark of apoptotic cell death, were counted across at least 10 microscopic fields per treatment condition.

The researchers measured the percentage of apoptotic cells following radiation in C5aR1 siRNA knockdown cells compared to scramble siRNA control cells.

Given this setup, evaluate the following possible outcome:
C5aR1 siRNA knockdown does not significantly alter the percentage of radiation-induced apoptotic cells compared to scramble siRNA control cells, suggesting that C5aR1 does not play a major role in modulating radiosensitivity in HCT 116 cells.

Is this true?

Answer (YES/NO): NO